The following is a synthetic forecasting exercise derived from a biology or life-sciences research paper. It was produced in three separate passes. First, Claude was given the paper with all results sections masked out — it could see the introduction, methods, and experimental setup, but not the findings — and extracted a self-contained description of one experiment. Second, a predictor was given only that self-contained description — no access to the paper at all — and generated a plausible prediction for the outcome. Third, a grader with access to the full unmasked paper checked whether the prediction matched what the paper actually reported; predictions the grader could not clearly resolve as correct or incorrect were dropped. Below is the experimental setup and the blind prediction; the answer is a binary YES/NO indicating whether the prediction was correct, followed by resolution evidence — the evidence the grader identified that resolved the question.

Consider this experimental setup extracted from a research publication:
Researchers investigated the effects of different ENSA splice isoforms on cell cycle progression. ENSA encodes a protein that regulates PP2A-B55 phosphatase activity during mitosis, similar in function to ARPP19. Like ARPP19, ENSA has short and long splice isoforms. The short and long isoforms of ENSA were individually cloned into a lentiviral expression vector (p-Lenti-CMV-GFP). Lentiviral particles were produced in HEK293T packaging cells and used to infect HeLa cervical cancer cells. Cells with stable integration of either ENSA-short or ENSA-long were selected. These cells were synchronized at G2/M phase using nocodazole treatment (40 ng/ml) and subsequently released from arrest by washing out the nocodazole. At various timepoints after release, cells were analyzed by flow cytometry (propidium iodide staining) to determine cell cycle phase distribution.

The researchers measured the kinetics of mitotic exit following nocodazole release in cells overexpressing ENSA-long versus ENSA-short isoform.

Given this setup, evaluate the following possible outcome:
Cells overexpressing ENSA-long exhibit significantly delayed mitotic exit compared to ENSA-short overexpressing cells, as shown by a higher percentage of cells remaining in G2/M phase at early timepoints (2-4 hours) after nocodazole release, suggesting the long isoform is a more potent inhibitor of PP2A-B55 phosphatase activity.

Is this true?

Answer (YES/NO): NO